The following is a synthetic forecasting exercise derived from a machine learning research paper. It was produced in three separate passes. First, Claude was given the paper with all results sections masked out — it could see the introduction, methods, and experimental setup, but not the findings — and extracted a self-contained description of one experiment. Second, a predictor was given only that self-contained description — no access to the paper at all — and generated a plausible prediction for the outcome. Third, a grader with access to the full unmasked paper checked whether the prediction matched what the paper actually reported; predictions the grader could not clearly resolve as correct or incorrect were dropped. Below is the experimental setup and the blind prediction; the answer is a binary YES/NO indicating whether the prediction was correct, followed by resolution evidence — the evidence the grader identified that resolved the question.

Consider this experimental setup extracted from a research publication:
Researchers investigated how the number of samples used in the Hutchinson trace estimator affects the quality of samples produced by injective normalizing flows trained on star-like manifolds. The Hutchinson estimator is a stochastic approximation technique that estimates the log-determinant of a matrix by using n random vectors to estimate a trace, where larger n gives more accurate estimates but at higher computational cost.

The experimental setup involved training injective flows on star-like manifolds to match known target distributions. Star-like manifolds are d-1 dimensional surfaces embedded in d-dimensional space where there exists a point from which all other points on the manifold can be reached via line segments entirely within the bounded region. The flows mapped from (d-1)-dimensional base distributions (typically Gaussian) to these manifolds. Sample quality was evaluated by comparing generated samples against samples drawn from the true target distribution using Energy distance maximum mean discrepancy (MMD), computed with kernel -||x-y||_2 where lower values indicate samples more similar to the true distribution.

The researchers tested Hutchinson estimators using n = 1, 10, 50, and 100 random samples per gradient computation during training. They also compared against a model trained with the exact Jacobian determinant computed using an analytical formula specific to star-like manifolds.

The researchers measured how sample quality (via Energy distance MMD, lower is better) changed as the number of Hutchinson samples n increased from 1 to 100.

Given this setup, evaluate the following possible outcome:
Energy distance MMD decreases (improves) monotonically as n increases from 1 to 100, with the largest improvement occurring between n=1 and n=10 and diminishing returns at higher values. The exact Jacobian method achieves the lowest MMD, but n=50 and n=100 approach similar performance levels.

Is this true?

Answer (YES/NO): NO